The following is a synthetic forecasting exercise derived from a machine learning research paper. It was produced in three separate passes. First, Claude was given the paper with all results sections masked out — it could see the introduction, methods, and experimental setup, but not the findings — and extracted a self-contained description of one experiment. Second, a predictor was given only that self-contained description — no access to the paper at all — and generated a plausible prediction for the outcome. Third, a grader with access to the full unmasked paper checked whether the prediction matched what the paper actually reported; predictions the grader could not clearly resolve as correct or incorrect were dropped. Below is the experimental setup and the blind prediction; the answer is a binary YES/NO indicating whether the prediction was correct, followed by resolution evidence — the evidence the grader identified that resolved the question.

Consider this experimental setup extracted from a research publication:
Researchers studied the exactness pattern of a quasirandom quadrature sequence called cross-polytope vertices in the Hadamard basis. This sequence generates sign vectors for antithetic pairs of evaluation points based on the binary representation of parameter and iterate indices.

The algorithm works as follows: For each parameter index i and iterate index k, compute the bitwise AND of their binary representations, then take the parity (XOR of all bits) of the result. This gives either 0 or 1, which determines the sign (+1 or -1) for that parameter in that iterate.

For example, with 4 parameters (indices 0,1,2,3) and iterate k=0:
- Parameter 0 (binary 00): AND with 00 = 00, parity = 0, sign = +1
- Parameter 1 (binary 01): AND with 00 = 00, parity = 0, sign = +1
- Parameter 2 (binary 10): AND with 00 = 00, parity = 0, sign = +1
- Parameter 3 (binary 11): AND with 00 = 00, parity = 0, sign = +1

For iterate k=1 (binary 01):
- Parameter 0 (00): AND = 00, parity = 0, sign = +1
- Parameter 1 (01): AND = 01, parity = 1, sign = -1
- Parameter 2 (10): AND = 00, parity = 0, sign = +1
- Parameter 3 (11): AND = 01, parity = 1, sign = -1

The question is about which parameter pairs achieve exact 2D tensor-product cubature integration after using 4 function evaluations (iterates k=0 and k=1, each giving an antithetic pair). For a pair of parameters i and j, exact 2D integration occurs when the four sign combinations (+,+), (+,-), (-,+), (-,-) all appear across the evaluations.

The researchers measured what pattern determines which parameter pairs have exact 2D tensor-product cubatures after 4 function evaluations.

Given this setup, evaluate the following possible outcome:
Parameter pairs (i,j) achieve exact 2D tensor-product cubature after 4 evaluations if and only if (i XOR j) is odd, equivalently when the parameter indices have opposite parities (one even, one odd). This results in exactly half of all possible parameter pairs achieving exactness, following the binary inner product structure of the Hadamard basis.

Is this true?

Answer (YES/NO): YES